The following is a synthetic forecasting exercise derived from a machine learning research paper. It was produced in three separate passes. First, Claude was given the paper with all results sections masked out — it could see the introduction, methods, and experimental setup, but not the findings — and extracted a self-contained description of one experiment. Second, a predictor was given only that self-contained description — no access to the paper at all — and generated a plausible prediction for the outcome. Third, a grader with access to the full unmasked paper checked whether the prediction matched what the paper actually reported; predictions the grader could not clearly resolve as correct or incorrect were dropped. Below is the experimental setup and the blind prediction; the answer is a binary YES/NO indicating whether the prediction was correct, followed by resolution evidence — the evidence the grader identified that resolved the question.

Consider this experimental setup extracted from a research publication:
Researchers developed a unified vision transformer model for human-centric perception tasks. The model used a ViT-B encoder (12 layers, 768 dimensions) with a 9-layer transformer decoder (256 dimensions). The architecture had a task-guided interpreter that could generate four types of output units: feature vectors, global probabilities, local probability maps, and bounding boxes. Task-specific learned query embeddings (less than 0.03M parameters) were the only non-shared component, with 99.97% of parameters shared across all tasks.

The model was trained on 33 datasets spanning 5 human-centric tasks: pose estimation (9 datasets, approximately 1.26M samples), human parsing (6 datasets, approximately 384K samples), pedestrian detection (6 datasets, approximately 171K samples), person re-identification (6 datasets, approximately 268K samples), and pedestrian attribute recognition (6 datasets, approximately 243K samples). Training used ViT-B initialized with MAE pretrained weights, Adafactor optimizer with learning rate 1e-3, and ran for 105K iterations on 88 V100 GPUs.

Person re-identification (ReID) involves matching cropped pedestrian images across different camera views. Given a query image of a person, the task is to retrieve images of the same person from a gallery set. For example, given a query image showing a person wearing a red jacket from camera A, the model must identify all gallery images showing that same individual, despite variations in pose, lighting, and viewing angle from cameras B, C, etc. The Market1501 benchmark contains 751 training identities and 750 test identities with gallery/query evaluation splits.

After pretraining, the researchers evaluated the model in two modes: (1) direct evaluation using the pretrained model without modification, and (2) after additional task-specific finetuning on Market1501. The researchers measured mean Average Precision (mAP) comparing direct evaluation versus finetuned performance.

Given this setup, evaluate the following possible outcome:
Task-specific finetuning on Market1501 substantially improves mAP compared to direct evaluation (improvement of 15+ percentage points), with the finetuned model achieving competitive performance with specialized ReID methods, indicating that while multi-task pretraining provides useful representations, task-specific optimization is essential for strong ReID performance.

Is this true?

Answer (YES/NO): NO